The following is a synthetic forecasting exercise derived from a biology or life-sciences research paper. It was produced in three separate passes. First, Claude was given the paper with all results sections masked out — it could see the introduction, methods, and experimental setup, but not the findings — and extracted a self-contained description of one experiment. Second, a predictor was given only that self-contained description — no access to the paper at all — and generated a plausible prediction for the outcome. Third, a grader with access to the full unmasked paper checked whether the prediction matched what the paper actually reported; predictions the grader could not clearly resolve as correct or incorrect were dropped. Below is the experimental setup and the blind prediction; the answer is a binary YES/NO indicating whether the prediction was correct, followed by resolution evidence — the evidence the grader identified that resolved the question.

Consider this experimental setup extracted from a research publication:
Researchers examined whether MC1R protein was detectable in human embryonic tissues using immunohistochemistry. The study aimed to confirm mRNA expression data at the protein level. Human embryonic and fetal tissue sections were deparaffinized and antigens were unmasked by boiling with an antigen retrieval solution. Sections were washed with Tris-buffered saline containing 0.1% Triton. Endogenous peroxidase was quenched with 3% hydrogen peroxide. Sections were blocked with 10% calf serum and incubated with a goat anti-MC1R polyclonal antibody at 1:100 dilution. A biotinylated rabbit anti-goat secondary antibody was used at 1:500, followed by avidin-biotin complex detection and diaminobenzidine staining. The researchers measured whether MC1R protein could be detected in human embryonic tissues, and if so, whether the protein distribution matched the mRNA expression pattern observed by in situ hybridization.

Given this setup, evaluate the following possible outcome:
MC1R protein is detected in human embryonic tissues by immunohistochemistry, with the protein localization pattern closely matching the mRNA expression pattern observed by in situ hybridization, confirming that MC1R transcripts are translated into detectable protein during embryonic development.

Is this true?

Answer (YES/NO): YES